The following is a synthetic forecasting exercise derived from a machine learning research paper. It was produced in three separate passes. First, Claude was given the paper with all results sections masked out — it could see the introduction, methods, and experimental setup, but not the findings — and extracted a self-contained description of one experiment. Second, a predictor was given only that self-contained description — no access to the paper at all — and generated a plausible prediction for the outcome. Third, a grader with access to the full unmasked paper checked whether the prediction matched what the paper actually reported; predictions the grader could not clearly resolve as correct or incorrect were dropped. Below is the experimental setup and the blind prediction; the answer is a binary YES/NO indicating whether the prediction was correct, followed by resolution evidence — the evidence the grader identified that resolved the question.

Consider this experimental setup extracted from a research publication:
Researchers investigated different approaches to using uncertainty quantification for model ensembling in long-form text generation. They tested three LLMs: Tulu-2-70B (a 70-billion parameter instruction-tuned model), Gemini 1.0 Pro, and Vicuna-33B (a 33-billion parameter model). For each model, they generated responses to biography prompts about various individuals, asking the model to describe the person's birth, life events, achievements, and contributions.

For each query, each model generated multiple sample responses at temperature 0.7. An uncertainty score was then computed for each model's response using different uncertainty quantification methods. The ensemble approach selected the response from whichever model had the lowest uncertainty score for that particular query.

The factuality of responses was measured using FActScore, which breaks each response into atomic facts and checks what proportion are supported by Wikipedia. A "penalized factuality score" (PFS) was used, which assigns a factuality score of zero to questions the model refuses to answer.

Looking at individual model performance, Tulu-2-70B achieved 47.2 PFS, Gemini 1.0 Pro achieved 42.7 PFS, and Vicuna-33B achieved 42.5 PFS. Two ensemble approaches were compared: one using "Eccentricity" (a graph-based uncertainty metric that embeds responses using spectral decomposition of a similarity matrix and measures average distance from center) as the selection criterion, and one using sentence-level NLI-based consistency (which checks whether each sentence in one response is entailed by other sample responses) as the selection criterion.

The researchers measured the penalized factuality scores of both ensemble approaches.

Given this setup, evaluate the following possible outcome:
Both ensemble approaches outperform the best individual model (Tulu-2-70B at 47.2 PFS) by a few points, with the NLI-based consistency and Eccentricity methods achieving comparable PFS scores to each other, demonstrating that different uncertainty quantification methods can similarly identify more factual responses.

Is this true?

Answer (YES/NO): NO